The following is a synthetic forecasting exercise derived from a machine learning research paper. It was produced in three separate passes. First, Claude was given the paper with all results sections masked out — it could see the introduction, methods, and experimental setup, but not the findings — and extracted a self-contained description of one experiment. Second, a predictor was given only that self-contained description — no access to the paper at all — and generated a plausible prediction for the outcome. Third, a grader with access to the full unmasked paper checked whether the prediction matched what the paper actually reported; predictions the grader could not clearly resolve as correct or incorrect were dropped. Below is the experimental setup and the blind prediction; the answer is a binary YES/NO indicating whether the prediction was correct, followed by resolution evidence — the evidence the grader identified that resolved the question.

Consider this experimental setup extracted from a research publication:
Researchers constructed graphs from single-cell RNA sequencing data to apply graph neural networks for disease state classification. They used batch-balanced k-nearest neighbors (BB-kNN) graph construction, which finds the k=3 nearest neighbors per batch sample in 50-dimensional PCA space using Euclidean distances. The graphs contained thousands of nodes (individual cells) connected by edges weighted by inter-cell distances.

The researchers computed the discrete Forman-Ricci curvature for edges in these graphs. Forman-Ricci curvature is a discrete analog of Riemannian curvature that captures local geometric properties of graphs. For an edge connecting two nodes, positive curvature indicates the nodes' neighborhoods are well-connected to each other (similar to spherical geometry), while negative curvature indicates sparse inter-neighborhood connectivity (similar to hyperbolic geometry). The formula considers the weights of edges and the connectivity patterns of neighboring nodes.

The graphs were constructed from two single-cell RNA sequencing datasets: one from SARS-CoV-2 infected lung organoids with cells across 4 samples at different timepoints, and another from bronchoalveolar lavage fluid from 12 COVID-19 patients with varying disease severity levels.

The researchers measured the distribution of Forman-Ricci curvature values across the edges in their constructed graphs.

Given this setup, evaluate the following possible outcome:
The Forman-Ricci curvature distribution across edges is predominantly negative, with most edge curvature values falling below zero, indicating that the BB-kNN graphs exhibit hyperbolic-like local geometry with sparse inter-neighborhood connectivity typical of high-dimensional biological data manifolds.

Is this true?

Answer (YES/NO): YES